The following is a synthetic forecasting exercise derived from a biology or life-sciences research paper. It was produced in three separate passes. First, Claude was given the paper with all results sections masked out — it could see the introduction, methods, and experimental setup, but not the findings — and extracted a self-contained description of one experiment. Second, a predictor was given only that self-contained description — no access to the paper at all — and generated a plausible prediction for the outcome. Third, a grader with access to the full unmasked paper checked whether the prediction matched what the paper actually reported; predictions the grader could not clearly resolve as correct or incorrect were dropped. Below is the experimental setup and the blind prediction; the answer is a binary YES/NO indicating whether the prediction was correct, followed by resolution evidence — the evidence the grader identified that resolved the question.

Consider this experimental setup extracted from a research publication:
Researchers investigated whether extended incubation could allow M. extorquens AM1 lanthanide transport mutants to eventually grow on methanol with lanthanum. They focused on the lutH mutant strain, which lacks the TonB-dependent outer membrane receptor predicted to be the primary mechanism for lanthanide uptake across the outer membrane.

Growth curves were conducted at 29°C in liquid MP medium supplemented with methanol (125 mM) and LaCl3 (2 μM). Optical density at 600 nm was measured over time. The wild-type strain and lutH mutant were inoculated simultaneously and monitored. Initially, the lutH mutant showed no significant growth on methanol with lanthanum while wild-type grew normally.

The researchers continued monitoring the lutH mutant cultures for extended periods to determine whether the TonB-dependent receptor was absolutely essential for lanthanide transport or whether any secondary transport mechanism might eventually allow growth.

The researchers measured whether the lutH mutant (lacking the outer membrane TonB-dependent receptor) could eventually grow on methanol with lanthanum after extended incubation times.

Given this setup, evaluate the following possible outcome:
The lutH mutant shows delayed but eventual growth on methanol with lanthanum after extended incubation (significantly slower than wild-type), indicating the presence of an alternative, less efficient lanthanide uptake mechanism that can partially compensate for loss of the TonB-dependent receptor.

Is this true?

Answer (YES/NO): YES